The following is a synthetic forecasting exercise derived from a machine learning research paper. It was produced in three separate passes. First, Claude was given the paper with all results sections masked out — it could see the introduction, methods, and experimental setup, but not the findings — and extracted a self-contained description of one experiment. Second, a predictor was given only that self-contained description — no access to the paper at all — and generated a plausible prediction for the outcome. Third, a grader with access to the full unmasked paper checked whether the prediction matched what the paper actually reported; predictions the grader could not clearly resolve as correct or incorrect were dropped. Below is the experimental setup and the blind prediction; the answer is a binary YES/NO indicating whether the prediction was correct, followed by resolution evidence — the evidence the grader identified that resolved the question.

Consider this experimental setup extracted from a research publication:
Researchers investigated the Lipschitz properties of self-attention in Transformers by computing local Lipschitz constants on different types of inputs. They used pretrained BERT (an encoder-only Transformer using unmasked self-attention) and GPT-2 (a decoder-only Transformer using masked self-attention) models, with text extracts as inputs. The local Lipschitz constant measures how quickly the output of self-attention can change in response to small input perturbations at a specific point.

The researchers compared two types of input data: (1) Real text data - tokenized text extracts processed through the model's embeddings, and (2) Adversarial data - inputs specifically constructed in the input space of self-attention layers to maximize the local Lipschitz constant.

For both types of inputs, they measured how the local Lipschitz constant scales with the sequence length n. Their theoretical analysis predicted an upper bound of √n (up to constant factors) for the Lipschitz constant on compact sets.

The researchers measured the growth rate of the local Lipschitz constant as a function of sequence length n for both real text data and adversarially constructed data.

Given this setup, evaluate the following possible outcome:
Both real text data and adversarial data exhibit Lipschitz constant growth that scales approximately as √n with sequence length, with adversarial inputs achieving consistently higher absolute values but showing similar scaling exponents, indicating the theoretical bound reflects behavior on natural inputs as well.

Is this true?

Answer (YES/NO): NO